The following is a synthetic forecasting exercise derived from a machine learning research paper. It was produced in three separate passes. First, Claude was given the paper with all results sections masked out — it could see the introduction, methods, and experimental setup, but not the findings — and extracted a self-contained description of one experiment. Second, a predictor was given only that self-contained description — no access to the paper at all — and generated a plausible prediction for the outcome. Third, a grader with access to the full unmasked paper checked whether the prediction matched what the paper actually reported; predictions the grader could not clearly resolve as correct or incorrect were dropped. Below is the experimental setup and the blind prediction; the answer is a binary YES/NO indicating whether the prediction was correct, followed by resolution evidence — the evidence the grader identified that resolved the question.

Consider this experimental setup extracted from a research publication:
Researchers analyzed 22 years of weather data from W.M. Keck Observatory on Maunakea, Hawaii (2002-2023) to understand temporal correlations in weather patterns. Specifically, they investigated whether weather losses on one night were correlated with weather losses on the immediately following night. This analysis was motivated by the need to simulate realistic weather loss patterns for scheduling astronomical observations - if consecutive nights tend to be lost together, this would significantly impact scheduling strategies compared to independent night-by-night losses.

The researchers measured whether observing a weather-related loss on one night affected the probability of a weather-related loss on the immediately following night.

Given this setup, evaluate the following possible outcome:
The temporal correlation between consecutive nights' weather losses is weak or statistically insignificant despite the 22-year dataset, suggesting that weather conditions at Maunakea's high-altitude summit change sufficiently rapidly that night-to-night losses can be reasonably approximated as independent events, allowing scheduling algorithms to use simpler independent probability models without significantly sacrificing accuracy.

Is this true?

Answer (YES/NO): NO